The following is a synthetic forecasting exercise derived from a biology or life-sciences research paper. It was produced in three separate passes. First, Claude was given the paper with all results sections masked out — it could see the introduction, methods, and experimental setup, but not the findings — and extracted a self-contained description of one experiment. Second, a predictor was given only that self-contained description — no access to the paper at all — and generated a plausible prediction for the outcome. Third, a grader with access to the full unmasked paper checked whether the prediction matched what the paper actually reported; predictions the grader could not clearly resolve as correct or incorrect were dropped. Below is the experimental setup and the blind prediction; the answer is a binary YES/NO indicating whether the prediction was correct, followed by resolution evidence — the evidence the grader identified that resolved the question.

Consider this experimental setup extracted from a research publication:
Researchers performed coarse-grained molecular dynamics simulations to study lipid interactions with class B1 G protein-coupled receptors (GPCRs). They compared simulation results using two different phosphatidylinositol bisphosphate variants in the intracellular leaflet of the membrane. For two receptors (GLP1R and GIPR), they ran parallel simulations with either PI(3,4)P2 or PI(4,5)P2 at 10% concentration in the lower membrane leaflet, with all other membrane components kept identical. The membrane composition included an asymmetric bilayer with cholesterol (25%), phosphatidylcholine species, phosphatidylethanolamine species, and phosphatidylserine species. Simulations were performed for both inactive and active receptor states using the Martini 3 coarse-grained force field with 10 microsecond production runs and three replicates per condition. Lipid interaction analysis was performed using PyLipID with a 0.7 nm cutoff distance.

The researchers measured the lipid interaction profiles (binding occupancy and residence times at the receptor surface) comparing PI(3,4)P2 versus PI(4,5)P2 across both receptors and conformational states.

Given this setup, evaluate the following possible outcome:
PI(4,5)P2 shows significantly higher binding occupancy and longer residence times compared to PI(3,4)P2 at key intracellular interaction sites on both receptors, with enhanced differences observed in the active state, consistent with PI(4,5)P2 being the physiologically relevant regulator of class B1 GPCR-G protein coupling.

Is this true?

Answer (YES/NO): NO